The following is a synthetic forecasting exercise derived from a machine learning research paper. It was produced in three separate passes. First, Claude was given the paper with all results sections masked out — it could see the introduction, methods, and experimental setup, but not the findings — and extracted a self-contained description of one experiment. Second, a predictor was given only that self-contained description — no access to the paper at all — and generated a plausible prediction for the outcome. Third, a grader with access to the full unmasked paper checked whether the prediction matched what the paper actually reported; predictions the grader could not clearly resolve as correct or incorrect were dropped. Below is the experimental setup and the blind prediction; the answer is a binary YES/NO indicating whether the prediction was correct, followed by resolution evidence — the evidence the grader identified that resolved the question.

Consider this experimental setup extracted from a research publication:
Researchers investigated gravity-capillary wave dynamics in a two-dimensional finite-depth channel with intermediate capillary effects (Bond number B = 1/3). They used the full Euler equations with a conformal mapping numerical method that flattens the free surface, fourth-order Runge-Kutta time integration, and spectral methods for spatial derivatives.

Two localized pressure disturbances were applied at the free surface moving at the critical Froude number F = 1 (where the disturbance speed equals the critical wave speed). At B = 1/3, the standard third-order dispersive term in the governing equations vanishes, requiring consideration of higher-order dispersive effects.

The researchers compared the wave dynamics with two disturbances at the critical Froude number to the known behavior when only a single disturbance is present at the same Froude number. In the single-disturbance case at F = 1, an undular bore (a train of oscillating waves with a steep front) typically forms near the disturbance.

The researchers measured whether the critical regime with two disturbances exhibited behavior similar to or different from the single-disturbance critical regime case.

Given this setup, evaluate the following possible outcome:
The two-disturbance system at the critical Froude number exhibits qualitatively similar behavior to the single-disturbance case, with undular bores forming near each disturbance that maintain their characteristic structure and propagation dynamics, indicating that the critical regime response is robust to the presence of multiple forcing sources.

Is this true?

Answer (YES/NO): NO